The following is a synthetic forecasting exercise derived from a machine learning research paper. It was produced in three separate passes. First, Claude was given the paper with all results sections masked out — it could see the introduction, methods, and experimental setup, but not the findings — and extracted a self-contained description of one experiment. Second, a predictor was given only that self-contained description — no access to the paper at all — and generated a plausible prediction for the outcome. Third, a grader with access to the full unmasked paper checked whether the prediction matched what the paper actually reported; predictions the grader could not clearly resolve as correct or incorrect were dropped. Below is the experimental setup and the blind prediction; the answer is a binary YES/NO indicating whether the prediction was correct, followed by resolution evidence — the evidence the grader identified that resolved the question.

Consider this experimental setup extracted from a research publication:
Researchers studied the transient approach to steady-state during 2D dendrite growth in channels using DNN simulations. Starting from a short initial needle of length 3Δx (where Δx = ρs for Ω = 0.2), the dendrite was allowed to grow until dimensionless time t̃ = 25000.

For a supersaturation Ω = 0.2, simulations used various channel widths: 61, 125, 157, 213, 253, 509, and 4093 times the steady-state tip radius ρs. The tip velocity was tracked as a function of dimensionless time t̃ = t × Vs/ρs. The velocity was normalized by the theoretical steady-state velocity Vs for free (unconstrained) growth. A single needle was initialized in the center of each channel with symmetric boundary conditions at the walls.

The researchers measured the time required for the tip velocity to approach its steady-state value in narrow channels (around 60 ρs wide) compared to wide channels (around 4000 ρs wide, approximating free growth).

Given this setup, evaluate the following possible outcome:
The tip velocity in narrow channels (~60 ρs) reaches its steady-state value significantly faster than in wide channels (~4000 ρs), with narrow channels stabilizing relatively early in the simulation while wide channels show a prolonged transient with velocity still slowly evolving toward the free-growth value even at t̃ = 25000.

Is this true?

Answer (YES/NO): NO